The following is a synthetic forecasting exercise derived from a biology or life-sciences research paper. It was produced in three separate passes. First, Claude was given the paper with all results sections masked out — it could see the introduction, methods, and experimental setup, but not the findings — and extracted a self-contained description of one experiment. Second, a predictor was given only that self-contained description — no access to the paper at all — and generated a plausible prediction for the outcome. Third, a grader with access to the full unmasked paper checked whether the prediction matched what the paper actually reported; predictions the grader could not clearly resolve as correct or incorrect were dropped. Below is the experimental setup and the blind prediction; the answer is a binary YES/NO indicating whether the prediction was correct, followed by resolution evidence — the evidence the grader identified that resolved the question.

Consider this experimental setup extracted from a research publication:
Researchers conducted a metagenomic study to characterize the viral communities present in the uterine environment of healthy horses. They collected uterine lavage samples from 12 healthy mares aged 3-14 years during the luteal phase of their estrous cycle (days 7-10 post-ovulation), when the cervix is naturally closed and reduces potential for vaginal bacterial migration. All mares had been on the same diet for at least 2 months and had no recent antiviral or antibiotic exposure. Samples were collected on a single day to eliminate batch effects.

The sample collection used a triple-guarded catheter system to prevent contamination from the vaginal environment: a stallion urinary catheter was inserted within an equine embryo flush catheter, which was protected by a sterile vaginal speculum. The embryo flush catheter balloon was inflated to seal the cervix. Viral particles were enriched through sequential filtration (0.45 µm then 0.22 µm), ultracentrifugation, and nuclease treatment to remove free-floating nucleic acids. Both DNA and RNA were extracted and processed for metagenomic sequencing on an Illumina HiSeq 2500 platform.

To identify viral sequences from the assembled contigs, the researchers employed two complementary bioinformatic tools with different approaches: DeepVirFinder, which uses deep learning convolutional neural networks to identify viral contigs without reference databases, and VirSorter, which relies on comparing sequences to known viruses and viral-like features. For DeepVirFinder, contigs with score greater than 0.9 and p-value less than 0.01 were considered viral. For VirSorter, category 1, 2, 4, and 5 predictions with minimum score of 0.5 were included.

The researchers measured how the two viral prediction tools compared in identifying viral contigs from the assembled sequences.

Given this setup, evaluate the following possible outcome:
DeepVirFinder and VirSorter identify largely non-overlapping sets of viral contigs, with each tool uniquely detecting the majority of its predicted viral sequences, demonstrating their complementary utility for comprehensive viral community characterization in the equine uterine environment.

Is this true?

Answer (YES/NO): YES